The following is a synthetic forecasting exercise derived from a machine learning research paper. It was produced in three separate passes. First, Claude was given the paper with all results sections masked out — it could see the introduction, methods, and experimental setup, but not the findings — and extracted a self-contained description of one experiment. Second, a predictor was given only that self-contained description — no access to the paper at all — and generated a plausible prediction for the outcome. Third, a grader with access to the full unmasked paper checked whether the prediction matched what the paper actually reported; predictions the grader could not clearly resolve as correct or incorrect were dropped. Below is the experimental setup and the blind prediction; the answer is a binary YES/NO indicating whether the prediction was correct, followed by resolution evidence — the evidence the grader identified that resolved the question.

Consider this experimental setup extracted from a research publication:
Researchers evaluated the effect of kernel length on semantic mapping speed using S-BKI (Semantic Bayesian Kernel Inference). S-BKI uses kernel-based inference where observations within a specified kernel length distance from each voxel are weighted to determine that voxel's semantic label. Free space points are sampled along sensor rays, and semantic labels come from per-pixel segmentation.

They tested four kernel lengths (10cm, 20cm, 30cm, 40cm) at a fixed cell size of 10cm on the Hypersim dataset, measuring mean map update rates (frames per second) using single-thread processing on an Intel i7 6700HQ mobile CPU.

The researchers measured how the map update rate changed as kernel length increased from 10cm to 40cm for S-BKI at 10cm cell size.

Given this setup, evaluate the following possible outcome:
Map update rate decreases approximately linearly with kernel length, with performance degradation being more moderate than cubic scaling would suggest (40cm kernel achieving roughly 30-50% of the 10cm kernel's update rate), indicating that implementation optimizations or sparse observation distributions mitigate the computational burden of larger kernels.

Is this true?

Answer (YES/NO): NO